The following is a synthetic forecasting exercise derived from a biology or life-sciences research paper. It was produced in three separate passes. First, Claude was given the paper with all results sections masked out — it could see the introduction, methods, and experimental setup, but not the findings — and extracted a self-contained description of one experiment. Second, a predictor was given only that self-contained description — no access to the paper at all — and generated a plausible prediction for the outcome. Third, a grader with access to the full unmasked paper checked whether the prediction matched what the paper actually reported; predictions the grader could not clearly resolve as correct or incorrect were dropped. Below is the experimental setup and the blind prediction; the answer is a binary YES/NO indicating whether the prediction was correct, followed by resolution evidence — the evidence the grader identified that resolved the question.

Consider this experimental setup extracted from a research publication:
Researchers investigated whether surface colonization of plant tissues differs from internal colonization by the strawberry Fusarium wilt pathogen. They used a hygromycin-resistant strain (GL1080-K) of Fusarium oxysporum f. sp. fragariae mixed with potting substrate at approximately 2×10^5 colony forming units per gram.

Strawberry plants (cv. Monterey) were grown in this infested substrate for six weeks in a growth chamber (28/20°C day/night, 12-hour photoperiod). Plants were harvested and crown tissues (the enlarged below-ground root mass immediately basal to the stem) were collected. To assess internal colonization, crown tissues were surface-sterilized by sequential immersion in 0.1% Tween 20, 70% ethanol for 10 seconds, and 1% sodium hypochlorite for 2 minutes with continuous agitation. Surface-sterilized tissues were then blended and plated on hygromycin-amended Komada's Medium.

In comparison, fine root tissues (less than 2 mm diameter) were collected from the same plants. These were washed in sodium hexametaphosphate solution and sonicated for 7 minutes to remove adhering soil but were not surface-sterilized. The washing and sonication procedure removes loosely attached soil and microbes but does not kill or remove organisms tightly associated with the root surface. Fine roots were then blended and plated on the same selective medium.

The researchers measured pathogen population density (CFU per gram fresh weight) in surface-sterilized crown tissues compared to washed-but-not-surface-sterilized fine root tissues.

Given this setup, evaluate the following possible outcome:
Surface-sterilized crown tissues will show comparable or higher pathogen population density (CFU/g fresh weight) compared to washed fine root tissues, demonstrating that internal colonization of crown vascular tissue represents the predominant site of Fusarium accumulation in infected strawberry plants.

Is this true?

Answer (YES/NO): YES